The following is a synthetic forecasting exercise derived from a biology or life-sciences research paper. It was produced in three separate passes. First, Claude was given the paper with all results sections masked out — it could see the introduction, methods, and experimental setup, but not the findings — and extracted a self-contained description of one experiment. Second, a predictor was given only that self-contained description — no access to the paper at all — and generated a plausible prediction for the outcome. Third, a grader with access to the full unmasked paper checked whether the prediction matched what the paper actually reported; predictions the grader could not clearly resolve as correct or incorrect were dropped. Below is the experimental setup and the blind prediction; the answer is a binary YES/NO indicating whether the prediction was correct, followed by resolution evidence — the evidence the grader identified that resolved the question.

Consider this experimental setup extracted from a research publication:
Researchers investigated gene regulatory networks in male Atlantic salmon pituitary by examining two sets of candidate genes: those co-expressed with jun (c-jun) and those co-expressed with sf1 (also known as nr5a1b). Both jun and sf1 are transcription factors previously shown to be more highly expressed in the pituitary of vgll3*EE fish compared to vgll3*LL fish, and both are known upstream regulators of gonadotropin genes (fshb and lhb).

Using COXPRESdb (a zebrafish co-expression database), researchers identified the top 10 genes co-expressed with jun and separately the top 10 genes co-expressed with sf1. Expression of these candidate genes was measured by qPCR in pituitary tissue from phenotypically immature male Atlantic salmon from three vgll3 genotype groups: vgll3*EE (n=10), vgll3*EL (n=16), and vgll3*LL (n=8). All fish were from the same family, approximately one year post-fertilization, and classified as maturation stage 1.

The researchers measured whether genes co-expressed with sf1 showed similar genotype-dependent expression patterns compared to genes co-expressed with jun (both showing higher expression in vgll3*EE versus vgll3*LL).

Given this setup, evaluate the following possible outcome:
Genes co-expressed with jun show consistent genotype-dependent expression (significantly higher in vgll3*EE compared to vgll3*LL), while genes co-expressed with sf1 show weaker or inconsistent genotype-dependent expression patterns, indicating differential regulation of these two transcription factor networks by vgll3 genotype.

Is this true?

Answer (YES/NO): YES